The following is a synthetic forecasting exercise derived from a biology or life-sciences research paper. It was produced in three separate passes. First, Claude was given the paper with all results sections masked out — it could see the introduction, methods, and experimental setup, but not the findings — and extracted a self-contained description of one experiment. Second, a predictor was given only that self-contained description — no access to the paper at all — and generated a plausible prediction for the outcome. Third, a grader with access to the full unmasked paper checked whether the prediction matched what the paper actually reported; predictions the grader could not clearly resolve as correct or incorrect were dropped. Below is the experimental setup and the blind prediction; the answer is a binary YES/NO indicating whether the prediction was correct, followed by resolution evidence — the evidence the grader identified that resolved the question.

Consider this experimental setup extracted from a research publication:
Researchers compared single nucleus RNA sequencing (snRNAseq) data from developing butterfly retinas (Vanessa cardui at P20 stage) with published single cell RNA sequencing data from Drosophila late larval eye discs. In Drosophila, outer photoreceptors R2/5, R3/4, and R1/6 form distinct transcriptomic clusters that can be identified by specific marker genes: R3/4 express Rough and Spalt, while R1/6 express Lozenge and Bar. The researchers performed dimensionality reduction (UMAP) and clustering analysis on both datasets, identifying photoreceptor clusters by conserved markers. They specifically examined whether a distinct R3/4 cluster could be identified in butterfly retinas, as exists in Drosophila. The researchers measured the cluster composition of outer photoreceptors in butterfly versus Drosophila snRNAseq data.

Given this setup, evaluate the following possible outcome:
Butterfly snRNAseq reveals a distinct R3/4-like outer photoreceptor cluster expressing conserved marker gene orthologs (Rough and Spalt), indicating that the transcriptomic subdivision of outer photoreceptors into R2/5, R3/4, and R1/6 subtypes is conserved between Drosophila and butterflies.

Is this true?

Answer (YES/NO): NO